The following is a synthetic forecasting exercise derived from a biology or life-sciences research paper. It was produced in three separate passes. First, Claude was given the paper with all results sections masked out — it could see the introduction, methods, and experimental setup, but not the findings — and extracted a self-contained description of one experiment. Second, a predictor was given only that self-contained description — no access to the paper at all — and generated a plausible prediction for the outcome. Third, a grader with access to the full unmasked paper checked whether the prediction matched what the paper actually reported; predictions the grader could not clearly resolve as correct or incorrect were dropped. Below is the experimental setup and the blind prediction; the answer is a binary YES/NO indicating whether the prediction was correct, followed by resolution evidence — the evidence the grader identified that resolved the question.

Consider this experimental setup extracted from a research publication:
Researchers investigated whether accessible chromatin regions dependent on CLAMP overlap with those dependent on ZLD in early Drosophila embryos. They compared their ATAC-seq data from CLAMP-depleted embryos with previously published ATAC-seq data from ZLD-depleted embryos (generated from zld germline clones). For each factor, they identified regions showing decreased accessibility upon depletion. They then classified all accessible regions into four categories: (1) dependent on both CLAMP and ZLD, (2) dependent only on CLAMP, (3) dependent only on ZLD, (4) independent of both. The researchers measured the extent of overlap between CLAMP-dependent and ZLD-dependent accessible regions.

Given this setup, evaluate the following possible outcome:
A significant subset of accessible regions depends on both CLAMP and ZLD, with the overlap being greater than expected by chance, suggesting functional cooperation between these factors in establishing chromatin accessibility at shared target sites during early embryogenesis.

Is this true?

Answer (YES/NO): YES